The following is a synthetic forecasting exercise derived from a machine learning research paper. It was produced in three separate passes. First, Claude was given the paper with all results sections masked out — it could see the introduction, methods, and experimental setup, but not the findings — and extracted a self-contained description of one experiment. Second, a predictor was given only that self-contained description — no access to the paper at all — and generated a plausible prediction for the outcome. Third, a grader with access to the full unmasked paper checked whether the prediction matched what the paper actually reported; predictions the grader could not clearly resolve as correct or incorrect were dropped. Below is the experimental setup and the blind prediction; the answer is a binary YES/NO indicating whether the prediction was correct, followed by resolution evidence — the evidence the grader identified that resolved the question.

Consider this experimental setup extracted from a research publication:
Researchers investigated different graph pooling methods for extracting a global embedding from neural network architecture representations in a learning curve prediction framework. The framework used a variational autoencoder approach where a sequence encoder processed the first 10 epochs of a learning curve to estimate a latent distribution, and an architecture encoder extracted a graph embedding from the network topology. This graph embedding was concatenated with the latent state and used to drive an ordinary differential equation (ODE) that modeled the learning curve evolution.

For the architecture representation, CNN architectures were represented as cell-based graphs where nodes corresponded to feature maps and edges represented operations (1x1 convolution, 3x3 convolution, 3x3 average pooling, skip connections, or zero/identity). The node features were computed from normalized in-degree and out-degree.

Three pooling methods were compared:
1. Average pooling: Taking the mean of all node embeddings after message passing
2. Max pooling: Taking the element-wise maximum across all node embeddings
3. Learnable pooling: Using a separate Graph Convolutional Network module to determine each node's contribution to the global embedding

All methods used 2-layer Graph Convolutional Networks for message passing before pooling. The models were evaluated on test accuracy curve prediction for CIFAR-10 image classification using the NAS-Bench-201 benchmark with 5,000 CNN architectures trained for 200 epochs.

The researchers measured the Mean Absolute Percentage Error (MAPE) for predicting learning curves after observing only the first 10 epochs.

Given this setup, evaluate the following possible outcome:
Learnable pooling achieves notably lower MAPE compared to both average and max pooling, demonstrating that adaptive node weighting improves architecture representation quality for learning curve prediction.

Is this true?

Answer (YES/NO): NO